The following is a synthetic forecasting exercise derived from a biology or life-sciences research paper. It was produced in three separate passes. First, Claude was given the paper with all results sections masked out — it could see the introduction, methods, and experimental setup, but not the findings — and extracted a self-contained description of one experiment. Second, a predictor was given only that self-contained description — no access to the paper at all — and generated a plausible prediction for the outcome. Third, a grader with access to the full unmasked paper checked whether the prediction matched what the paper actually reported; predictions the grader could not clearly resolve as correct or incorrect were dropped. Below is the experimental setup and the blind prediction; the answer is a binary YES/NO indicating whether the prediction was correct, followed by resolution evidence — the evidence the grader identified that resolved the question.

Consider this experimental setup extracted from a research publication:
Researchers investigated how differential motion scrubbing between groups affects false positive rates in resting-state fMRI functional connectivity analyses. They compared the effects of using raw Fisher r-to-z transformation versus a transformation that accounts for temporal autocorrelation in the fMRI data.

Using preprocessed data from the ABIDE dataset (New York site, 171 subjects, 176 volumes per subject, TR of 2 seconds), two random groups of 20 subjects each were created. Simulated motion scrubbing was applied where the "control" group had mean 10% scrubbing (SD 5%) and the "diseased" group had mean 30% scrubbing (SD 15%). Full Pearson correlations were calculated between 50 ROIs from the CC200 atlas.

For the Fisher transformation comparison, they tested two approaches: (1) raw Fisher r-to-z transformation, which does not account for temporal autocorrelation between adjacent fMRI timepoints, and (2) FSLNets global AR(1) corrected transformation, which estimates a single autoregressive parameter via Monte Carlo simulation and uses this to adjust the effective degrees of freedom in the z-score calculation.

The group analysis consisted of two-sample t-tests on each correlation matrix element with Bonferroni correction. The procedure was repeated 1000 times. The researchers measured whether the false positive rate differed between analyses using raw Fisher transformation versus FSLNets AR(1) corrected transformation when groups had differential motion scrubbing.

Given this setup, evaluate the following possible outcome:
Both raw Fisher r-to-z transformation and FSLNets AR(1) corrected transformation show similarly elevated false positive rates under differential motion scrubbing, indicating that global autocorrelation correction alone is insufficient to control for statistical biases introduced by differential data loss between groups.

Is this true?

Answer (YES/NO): NO